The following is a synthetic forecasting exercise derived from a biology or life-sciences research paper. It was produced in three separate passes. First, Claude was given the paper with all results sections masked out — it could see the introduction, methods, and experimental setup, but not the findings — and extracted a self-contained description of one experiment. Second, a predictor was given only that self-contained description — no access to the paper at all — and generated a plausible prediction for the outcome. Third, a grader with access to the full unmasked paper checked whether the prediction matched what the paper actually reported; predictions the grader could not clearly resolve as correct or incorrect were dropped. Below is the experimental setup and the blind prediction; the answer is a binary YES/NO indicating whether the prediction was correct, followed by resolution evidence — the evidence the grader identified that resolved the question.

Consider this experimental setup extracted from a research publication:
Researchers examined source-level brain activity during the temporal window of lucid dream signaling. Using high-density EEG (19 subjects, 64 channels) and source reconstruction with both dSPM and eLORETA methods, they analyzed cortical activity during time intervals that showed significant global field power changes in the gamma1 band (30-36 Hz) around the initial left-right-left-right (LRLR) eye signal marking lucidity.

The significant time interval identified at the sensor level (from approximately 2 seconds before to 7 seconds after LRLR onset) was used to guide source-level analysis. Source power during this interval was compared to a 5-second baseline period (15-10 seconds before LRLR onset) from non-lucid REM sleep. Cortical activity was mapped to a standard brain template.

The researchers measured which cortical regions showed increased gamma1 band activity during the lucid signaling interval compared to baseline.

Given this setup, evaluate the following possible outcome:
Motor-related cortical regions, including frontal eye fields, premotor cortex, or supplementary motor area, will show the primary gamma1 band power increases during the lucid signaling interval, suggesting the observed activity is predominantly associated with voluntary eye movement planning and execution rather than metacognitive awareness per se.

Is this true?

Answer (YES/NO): NO